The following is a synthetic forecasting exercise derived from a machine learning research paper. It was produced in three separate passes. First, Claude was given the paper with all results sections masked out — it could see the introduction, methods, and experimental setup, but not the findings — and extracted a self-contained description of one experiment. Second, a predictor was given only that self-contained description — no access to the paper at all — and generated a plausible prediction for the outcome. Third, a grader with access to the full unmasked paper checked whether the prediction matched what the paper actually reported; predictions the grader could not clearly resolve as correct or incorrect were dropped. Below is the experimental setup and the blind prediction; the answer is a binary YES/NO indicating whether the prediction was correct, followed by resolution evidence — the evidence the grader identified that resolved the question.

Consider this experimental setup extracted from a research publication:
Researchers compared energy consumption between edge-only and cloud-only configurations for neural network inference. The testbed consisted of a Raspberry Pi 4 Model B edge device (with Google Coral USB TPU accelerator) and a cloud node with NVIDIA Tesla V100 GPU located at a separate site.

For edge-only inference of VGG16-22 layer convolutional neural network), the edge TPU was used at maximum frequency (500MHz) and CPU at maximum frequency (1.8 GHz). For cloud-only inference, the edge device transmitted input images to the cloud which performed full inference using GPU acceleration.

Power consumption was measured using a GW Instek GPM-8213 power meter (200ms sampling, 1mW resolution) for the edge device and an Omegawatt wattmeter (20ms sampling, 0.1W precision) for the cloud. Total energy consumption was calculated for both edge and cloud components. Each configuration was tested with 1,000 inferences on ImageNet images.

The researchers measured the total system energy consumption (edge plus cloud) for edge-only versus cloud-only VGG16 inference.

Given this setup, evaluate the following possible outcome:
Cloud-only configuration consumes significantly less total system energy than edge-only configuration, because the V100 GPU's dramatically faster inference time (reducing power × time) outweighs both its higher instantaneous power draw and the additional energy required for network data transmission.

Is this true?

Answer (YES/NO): NO